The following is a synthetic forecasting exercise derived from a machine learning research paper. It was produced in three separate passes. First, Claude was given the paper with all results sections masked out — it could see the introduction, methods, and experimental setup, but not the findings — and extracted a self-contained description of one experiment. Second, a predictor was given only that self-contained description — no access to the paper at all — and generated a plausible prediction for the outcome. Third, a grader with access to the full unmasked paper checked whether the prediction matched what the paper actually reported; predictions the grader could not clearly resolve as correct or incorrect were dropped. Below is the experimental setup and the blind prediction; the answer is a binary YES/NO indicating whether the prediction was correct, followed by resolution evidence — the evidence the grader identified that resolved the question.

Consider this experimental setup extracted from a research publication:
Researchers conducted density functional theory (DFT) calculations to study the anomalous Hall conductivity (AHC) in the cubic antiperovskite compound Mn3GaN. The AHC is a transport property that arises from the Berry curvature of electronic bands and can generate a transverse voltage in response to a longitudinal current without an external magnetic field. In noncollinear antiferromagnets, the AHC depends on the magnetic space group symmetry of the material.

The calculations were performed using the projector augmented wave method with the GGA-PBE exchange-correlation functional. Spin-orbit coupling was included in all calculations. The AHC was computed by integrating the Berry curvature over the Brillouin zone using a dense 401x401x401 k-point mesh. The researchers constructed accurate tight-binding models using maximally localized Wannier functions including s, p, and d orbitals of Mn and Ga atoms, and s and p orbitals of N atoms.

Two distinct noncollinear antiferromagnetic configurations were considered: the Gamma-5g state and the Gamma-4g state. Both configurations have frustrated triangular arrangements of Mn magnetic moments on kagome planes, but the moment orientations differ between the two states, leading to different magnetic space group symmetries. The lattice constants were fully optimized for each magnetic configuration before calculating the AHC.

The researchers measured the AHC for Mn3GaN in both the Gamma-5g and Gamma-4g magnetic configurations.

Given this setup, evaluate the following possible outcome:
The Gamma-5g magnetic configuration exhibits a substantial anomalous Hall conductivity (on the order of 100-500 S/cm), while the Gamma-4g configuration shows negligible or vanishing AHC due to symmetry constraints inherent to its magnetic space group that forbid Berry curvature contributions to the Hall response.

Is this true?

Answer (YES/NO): NO